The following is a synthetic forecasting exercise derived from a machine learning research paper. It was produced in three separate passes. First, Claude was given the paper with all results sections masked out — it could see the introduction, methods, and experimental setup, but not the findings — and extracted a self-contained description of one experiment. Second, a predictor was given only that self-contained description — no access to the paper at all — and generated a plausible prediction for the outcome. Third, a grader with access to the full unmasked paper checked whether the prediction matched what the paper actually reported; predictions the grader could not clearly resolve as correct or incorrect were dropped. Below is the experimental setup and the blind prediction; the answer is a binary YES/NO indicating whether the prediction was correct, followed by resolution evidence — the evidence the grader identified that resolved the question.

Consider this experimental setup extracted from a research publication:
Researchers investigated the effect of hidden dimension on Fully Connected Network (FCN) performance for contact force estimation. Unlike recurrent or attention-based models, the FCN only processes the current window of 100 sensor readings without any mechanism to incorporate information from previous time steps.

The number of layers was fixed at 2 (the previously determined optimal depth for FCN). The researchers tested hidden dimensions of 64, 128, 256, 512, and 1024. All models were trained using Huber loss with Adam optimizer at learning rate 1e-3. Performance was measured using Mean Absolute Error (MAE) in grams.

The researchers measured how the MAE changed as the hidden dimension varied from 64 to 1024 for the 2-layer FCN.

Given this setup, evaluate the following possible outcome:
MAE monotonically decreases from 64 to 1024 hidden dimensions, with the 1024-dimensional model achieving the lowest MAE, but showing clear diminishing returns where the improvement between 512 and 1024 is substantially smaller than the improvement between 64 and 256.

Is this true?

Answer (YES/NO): NO